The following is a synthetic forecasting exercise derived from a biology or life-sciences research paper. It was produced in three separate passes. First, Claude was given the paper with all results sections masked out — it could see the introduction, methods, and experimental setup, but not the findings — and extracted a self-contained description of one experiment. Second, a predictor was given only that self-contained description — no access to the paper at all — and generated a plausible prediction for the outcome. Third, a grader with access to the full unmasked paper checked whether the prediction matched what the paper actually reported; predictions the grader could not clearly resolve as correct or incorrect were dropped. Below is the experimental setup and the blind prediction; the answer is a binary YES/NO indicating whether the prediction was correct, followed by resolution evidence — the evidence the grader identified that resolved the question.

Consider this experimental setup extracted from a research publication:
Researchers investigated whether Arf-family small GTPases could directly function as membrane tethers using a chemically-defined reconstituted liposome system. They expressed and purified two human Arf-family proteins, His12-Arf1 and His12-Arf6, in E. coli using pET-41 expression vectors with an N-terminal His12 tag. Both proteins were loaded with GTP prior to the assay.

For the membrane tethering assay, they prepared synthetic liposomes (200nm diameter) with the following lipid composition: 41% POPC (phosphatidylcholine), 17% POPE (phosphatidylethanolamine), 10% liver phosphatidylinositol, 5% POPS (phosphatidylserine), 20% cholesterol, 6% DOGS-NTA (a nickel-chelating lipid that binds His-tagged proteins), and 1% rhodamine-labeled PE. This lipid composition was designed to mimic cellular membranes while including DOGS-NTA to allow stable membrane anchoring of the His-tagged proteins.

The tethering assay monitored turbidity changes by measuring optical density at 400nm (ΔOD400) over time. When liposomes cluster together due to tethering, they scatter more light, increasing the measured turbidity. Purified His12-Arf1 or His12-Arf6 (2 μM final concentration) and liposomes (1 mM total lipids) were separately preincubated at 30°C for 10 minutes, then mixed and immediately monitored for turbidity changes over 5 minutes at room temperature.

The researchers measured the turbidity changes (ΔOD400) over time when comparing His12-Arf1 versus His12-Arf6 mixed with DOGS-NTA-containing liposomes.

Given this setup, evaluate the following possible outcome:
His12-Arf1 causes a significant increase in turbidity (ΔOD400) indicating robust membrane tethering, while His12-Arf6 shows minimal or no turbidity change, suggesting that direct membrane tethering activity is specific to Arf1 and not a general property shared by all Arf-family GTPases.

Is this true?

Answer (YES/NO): NO